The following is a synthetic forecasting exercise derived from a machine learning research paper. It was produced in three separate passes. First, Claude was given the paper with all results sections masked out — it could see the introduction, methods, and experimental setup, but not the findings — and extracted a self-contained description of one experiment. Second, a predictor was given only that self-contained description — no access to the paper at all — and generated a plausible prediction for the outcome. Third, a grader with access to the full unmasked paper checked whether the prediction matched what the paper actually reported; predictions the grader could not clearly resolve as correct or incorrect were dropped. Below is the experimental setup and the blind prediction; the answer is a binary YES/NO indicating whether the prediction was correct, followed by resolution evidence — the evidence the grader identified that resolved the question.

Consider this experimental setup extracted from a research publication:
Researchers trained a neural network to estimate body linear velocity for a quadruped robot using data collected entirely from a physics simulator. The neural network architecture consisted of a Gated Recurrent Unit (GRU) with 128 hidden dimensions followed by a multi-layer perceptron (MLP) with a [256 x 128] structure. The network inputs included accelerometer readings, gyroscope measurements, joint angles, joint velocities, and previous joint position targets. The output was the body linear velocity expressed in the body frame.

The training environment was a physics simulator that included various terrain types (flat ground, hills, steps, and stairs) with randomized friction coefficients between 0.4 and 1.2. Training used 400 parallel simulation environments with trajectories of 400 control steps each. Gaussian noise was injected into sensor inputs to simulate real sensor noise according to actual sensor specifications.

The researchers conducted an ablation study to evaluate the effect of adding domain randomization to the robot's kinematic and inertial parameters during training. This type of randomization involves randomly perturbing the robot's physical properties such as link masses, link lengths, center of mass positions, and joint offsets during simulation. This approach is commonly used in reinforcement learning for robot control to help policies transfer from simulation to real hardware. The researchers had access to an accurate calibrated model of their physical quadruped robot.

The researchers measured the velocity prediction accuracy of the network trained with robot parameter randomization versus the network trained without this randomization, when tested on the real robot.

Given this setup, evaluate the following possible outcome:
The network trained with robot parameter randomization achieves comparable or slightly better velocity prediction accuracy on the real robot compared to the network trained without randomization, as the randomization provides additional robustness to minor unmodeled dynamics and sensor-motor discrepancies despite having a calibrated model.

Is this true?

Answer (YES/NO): NO